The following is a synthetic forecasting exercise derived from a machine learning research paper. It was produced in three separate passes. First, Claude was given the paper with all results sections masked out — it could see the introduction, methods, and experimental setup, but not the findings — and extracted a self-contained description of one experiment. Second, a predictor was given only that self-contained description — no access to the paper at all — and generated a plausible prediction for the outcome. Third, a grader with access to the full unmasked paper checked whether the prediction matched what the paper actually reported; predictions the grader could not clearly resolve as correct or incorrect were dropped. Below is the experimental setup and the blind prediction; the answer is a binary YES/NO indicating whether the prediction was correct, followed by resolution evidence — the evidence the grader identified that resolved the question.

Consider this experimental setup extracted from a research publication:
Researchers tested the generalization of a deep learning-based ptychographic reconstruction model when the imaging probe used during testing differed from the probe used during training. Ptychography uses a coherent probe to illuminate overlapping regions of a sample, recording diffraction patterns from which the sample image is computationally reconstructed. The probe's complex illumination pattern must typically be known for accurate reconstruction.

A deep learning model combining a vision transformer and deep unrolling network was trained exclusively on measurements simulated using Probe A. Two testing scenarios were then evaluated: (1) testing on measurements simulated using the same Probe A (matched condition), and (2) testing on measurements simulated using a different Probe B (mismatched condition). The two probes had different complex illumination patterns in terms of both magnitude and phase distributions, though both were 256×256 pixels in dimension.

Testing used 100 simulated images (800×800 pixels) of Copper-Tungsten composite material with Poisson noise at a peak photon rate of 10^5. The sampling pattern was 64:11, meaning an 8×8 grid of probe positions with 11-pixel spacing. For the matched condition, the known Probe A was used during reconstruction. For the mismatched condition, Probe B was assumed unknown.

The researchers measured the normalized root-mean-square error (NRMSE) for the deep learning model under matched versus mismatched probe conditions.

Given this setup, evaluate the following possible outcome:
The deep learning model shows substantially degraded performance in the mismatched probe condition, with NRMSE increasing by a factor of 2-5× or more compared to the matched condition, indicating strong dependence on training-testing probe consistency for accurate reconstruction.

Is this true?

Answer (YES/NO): YES